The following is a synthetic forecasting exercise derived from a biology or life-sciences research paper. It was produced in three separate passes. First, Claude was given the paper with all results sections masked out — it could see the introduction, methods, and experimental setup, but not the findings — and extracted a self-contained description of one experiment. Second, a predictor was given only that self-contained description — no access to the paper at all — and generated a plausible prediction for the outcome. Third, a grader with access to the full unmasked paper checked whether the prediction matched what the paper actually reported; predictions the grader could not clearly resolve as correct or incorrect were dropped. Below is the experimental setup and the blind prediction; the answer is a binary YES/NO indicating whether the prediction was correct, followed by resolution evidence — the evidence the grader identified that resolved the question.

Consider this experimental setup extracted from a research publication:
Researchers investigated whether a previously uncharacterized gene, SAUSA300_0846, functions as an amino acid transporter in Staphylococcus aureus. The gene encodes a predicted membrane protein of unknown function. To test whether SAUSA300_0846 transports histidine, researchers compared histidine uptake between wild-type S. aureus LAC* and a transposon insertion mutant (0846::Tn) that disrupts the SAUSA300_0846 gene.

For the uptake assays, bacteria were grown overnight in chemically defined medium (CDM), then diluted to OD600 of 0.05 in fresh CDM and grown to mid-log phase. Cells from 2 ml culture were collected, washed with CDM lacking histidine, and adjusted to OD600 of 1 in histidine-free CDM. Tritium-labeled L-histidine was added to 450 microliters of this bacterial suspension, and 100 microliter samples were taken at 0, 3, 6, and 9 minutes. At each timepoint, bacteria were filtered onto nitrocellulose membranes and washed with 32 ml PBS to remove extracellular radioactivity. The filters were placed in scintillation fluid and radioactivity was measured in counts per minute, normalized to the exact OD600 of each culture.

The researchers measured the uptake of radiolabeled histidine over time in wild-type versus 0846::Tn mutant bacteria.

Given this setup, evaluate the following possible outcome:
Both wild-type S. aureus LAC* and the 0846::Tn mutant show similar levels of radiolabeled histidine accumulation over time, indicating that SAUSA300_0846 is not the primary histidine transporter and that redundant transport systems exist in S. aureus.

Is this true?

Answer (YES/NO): NO